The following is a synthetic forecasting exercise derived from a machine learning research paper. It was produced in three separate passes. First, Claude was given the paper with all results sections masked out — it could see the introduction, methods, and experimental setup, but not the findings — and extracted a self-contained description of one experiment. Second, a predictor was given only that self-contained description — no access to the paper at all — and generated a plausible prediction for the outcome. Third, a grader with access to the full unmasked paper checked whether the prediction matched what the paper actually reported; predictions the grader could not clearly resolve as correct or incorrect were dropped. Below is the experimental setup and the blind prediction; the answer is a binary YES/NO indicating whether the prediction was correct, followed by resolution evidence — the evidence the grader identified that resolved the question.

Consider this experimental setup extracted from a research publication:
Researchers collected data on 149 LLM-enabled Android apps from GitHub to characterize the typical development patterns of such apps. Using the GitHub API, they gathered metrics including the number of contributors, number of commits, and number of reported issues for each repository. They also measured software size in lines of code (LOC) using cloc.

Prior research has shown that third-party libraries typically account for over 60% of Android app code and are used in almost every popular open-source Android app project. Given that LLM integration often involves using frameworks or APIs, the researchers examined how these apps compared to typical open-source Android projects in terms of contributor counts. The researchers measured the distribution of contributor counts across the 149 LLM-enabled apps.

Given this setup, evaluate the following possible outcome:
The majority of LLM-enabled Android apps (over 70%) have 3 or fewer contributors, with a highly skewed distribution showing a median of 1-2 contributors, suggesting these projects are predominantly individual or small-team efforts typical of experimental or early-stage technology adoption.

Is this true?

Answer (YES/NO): YES